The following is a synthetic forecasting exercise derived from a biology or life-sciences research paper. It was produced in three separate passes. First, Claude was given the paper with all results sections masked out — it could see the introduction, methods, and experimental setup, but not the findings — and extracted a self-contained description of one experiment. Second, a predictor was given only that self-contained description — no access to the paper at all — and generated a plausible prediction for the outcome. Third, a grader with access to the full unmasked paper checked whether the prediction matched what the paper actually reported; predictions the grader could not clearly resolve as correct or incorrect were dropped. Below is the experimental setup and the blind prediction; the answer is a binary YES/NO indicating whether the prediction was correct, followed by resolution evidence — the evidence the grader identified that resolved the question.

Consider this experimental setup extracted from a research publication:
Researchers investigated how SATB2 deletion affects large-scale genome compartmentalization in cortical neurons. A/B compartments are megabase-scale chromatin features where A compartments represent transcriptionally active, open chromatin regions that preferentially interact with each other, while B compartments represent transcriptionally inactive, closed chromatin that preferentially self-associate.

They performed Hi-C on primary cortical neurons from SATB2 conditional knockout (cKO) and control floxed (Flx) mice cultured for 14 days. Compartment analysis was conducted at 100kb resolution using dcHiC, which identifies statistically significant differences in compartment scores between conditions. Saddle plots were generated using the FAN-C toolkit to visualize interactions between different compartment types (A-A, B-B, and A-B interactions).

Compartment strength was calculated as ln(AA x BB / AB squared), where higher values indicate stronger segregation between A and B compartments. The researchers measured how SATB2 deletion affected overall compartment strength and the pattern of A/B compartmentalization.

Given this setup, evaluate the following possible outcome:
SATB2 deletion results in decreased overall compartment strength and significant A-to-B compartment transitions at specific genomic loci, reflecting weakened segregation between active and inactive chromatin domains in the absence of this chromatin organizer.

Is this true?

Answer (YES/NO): NO